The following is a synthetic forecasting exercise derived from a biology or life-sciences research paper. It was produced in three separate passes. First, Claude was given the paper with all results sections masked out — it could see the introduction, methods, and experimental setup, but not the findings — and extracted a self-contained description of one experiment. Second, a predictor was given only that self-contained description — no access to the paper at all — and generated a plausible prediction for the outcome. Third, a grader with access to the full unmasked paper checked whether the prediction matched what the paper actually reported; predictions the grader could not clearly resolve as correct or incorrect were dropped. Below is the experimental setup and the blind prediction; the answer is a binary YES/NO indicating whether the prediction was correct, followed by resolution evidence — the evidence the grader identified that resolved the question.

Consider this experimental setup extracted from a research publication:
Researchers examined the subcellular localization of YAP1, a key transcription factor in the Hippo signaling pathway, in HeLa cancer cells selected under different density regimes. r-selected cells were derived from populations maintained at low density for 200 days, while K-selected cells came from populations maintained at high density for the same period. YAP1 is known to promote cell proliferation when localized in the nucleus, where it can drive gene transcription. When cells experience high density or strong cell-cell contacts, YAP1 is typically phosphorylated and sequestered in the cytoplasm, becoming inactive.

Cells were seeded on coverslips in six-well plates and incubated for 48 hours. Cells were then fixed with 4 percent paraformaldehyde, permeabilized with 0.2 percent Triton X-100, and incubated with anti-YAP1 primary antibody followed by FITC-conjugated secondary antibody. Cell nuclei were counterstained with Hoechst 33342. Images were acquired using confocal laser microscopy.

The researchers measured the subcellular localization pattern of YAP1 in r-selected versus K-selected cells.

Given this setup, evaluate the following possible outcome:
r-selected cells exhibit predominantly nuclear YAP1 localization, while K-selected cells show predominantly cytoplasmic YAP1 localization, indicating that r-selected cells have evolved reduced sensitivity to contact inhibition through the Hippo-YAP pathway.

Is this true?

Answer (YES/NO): NO